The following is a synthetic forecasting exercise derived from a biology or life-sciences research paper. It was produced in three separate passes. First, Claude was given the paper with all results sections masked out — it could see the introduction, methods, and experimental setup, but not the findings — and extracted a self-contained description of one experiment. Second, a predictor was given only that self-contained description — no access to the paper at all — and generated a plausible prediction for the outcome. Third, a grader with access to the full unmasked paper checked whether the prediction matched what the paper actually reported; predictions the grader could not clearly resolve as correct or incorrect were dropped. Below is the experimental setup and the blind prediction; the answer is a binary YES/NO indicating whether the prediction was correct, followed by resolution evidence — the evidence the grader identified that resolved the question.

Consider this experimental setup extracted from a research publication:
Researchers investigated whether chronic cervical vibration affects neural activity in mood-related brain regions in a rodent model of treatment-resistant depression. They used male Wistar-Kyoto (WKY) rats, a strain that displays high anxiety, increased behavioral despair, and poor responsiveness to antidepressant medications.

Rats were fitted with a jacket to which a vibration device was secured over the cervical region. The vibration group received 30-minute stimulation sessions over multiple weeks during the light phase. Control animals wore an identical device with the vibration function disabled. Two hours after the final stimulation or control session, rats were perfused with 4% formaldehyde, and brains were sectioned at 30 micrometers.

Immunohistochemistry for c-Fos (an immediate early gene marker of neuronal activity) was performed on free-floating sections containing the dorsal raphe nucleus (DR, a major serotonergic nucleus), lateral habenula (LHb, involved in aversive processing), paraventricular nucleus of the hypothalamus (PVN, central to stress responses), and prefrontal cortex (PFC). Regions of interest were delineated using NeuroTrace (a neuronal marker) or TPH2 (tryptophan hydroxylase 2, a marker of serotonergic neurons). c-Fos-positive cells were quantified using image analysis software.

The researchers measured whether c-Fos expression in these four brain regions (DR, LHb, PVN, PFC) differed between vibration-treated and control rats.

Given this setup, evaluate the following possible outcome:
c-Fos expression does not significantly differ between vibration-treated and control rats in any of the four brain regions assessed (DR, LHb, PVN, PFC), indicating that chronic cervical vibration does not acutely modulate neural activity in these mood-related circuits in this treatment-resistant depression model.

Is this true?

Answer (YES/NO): YES